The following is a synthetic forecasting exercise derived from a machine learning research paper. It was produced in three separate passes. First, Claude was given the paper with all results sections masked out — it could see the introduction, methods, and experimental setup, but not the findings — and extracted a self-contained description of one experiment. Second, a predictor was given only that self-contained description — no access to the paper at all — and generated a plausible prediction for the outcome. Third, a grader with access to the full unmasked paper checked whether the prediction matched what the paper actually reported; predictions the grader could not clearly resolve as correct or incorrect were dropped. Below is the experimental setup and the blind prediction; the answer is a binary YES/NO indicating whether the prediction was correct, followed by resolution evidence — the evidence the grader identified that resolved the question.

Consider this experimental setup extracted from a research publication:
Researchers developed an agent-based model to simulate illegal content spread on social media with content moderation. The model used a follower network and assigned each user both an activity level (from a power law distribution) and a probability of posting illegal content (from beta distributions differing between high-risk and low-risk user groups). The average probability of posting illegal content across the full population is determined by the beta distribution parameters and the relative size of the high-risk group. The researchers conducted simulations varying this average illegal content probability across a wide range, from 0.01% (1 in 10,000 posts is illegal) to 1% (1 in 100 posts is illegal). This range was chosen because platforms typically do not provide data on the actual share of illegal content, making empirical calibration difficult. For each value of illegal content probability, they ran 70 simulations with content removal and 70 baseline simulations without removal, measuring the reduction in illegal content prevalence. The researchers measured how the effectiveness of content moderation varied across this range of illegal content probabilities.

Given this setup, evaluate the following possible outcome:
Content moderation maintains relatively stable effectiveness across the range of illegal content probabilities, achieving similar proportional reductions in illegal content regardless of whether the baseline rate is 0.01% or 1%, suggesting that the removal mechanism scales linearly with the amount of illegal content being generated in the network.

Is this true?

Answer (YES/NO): YES